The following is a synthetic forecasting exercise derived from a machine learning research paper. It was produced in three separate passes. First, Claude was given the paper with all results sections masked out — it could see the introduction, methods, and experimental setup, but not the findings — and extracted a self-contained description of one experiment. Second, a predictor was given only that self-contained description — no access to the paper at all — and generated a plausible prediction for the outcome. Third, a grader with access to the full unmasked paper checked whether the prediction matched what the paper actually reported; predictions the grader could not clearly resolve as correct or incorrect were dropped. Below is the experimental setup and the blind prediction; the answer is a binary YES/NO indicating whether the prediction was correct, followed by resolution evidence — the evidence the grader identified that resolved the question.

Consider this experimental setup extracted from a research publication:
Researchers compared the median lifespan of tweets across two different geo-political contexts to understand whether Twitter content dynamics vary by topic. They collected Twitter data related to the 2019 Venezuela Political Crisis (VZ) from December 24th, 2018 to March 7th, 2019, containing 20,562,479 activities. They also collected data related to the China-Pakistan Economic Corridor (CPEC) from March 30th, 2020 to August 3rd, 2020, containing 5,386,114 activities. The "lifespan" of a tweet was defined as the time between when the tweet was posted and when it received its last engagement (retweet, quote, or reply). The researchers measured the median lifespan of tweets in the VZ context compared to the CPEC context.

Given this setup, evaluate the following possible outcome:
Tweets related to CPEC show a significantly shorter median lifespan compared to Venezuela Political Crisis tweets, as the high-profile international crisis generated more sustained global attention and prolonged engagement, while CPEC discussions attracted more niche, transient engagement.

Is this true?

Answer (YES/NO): NO